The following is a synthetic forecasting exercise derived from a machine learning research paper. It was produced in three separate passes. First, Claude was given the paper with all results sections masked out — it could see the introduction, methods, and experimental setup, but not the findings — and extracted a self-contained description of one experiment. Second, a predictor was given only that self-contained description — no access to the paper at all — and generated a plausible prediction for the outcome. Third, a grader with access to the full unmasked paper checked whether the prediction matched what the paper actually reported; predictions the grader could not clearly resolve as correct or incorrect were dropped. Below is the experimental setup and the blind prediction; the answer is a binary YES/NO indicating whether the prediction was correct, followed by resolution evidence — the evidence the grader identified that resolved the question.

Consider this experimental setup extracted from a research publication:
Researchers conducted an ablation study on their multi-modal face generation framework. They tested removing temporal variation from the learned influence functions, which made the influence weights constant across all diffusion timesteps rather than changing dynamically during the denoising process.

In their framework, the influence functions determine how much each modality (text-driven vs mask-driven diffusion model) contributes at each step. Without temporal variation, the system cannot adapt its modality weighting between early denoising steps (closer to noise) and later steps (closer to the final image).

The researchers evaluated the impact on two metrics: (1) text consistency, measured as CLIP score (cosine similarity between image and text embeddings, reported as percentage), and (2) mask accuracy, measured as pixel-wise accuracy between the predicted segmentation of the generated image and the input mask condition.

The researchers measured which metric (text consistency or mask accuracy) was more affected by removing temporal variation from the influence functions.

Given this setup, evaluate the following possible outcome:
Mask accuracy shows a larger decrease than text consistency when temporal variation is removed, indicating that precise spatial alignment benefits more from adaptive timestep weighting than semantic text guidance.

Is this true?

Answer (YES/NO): YES